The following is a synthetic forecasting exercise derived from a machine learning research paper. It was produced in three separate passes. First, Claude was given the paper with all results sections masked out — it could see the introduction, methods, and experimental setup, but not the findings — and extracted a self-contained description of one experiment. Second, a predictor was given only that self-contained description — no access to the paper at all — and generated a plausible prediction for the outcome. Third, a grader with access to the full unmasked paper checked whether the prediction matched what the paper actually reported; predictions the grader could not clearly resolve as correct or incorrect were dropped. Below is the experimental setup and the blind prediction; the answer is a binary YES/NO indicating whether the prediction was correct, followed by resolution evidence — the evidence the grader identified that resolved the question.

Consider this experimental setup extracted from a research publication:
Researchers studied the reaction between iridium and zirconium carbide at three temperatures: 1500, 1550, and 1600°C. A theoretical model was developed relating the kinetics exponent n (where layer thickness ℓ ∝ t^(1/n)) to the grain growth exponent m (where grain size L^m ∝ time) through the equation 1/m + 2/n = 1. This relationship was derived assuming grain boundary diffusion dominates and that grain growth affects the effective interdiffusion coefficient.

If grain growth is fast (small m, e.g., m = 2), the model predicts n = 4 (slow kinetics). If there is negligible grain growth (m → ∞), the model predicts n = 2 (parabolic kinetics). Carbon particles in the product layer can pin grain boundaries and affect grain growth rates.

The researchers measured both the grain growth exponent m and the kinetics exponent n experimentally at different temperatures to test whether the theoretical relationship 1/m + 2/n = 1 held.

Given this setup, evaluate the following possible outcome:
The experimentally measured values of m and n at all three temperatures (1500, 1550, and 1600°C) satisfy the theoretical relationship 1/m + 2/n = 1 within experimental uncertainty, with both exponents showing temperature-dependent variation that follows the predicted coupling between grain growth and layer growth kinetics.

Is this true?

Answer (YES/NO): NO